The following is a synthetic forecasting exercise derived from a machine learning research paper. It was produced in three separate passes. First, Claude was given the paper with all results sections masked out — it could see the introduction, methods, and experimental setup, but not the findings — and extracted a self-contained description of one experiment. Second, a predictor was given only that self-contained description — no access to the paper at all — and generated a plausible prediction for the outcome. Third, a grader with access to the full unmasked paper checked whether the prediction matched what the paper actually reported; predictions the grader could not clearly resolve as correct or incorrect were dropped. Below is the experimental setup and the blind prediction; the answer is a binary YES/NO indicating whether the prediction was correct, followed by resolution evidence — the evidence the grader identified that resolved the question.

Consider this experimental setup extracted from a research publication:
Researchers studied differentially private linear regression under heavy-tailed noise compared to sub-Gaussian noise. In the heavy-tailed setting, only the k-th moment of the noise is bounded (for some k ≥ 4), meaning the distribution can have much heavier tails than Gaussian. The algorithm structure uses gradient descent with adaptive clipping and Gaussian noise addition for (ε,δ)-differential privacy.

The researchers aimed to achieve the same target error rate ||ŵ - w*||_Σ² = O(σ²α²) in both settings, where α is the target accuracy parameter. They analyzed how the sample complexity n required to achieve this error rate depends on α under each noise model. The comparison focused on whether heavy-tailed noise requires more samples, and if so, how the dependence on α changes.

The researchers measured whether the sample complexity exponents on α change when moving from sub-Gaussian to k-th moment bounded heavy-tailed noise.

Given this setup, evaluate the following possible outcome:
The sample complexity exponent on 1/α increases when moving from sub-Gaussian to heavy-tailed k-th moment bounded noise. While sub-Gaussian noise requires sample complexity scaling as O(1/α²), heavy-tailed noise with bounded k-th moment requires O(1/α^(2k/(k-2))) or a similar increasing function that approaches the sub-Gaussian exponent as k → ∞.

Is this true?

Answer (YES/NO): NO